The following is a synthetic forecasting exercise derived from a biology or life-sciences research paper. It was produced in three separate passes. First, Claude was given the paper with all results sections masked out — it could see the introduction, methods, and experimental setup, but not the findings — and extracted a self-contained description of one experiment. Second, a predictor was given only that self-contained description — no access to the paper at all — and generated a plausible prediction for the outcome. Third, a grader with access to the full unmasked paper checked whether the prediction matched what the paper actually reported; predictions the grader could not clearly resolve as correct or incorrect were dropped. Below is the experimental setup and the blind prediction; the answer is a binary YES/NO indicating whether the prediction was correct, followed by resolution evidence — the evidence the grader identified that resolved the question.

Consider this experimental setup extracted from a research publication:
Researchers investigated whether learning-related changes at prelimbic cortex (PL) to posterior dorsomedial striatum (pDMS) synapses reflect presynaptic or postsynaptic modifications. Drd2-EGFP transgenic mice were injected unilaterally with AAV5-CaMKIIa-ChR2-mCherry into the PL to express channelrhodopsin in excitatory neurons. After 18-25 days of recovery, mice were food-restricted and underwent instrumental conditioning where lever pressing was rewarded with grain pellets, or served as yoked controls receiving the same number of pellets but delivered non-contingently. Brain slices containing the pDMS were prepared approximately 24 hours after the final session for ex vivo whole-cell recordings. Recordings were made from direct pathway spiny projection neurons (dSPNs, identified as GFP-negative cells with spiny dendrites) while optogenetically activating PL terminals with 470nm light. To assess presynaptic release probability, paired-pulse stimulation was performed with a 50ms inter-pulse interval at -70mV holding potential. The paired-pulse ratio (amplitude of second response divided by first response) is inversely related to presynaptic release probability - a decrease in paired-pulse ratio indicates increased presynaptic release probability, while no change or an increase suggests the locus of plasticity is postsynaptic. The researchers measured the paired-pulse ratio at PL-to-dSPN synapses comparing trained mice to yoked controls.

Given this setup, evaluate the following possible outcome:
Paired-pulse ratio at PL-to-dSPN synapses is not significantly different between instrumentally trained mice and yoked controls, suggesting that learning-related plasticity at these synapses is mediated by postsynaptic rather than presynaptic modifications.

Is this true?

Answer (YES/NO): YES